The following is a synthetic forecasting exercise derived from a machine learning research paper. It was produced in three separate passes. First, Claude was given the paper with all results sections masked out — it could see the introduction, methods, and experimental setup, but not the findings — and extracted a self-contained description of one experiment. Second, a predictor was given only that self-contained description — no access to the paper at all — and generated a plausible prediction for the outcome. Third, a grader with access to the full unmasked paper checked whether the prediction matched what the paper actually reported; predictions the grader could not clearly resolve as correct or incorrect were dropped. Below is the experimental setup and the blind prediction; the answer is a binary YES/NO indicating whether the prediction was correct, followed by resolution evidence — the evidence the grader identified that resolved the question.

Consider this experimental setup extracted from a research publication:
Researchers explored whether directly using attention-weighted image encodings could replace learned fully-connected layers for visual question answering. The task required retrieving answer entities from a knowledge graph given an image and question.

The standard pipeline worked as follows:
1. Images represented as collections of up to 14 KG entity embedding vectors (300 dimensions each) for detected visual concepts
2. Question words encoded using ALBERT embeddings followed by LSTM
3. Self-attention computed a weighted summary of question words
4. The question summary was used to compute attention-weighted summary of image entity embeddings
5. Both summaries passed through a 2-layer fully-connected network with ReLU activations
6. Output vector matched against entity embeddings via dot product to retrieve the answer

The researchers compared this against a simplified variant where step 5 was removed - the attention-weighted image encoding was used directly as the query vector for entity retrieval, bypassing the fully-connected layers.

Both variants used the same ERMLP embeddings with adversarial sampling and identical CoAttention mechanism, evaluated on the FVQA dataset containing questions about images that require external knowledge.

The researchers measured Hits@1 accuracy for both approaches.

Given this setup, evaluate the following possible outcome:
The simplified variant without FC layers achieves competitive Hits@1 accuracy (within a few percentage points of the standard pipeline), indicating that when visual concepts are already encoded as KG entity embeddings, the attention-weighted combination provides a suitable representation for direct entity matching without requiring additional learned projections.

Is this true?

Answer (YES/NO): NO